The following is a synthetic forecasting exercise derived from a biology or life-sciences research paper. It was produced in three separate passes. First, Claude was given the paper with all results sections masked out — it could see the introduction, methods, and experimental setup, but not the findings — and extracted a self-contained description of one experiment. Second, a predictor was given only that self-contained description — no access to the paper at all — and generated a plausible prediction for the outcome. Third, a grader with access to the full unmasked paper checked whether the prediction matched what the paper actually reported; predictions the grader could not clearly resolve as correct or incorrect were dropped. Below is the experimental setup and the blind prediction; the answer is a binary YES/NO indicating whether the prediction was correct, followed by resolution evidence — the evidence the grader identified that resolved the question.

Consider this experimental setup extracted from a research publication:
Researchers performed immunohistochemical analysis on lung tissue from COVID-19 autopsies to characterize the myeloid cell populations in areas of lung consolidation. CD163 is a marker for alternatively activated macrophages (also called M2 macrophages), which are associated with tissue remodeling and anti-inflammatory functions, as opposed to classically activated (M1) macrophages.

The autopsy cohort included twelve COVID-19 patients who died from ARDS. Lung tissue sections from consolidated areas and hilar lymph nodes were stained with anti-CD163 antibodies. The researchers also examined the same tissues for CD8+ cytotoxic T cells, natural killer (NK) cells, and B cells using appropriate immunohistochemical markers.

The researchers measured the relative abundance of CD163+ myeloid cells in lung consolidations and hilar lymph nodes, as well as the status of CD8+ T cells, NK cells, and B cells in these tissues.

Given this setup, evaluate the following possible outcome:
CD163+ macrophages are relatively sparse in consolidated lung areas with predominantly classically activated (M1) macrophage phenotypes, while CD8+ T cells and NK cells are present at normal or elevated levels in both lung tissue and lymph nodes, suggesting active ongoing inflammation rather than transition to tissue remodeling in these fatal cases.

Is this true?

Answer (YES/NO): NO